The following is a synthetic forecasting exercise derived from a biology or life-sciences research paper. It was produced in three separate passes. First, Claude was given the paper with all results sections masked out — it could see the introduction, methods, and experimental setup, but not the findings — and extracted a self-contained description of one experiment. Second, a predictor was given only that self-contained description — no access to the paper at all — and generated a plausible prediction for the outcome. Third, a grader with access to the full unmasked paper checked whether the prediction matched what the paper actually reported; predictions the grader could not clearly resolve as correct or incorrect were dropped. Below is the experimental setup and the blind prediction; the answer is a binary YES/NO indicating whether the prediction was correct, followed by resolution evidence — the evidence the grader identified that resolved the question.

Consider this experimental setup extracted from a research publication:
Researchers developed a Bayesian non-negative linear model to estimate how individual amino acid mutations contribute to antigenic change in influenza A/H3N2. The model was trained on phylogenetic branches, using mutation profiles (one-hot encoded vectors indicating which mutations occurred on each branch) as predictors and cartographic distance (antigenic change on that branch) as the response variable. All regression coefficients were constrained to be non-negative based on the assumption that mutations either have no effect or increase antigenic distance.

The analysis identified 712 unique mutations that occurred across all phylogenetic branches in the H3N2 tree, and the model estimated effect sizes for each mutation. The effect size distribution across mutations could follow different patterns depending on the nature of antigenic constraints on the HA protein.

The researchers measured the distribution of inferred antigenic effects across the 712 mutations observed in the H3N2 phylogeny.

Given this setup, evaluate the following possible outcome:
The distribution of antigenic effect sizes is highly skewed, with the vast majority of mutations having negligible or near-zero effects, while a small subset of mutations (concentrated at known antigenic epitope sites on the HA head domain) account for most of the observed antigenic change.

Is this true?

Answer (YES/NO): YES